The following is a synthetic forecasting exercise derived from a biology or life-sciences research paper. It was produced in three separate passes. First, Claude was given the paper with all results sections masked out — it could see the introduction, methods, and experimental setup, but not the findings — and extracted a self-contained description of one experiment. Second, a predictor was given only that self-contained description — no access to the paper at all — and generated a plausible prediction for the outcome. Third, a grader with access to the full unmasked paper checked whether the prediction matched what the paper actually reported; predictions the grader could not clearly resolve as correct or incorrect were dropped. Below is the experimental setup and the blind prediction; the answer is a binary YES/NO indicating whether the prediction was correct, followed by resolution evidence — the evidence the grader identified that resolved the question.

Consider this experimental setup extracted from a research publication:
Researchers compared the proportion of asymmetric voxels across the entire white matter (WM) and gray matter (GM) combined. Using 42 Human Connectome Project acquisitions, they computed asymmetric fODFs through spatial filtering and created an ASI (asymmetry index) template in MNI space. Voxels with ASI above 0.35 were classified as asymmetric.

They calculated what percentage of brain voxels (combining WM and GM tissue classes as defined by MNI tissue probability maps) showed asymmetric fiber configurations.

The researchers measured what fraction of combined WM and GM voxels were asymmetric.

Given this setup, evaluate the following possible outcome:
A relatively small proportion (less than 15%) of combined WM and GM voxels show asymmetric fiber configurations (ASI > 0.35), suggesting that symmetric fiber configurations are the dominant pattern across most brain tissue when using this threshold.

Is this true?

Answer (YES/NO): NO